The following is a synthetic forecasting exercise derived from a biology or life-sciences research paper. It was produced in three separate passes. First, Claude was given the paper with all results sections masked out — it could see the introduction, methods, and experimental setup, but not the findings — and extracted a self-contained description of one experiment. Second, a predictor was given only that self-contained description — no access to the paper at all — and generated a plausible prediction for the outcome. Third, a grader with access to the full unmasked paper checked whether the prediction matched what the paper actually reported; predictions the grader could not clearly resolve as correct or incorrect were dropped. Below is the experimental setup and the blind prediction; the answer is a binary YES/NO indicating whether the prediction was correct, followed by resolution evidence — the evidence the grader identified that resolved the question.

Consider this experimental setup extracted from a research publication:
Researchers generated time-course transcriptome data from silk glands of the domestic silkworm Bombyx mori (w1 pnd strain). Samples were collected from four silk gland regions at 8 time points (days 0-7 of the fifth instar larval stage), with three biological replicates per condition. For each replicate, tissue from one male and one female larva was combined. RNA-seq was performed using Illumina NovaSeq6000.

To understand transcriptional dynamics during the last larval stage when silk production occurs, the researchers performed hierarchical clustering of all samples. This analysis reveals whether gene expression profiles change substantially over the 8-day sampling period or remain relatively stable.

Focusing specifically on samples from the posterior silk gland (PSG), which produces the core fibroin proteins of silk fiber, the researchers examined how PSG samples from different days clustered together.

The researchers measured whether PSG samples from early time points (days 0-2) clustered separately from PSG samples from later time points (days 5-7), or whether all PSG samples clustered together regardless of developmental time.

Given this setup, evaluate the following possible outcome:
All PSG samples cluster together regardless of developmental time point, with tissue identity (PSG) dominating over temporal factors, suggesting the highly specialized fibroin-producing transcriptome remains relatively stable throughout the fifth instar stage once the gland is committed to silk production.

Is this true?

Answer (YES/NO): NO